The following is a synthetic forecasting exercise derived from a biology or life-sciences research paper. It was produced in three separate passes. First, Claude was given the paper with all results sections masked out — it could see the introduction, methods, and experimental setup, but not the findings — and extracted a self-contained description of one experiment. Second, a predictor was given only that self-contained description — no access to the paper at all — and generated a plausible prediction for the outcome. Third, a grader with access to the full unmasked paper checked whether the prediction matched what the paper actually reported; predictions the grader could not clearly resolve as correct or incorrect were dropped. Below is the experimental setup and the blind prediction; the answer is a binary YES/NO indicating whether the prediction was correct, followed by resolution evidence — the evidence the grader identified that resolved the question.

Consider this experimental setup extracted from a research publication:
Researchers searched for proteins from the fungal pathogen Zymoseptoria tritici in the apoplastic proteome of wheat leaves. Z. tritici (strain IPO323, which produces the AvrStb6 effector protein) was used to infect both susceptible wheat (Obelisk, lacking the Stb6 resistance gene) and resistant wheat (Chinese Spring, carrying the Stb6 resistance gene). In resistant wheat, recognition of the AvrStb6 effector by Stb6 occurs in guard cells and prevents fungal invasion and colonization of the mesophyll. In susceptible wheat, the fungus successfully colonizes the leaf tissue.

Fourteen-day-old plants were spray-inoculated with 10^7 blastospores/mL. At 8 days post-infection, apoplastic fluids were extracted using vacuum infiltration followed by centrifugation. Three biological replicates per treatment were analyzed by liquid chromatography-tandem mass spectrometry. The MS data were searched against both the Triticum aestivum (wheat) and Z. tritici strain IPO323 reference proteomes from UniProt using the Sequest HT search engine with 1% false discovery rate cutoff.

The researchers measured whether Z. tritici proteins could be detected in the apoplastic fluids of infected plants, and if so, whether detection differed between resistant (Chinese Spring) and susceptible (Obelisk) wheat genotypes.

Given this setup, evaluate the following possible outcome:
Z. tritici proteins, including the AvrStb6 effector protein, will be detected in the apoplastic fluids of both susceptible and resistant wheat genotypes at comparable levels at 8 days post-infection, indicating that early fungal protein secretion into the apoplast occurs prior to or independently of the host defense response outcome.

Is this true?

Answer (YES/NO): NO